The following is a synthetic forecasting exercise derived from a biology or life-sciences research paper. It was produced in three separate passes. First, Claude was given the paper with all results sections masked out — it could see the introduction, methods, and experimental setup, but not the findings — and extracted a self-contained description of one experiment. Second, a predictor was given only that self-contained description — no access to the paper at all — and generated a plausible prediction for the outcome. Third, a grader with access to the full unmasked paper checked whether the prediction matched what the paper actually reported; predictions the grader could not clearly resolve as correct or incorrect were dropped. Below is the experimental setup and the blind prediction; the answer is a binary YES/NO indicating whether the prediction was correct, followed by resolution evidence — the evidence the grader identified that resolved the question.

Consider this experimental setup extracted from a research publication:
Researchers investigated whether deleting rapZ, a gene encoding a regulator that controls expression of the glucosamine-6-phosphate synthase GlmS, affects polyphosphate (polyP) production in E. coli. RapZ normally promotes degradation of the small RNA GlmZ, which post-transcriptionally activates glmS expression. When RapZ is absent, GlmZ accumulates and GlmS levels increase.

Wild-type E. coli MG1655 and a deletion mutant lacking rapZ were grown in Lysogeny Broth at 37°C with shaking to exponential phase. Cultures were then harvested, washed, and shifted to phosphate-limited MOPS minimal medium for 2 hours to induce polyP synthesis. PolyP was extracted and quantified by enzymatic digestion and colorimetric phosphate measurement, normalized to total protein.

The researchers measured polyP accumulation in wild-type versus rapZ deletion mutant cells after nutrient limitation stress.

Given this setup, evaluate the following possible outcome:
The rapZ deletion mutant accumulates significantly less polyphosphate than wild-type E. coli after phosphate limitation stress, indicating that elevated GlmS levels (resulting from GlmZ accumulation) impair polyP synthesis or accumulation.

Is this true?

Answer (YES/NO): NO